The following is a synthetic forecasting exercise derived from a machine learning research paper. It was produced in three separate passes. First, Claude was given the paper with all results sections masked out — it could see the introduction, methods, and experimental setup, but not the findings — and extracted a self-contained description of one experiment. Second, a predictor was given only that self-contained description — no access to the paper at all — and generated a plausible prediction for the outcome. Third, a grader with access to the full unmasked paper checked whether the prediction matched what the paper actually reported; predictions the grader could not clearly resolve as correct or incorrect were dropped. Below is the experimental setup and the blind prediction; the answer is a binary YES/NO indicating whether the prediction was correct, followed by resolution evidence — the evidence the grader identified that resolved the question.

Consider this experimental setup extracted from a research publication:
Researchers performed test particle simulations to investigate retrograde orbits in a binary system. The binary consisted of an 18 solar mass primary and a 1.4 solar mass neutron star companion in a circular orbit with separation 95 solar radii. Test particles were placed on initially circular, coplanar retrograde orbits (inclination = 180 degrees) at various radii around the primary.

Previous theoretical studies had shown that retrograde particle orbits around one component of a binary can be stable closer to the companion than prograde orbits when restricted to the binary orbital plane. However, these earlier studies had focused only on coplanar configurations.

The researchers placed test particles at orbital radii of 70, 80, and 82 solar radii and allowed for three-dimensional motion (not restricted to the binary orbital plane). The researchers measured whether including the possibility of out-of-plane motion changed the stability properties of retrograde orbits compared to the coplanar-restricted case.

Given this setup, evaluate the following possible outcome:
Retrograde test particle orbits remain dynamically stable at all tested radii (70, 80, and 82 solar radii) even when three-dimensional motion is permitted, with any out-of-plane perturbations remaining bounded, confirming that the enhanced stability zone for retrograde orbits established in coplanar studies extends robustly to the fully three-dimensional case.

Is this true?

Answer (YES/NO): NO